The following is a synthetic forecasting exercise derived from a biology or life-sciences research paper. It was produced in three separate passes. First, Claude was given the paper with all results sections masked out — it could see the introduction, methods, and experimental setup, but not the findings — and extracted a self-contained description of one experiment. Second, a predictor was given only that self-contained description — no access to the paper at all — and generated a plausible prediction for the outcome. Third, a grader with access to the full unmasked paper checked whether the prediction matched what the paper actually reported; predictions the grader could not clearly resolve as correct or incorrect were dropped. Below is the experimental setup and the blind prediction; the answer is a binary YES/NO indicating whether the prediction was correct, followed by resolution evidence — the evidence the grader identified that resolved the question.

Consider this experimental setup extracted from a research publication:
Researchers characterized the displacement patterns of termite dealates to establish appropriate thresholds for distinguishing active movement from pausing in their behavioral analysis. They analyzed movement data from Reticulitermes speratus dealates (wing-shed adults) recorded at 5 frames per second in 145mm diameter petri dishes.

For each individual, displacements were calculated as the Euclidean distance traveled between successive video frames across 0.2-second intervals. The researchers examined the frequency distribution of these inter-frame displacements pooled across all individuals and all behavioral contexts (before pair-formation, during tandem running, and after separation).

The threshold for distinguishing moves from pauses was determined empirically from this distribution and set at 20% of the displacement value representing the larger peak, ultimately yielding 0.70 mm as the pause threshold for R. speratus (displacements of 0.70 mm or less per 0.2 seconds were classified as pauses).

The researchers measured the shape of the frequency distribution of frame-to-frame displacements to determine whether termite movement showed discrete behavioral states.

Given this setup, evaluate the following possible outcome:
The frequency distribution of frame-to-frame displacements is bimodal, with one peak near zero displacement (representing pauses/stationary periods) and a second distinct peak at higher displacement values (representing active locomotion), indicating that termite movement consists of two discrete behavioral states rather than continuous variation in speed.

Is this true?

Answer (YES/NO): YES